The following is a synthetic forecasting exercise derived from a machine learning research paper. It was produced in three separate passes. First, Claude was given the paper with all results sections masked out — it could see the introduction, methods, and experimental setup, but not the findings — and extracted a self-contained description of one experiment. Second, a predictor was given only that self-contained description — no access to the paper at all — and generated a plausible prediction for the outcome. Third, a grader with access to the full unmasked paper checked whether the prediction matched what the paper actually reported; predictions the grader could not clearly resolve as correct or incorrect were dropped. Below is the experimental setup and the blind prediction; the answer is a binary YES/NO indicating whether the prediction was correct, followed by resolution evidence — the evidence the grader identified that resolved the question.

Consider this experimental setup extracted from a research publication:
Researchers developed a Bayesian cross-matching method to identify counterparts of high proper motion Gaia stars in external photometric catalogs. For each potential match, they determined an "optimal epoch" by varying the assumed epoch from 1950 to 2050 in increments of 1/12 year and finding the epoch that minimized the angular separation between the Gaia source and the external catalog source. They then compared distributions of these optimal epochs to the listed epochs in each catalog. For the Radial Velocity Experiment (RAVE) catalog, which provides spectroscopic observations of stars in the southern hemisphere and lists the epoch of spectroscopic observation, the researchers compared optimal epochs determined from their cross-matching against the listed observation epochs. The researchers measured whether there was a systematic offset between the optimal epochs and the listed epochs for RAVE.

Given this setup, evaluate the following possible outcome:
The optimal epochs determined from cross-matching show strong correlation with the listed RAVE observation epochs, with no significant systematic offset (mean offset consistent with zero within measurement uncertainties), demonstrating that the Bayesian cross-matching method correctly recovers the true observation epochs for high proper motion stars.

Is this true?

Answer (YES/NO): NO